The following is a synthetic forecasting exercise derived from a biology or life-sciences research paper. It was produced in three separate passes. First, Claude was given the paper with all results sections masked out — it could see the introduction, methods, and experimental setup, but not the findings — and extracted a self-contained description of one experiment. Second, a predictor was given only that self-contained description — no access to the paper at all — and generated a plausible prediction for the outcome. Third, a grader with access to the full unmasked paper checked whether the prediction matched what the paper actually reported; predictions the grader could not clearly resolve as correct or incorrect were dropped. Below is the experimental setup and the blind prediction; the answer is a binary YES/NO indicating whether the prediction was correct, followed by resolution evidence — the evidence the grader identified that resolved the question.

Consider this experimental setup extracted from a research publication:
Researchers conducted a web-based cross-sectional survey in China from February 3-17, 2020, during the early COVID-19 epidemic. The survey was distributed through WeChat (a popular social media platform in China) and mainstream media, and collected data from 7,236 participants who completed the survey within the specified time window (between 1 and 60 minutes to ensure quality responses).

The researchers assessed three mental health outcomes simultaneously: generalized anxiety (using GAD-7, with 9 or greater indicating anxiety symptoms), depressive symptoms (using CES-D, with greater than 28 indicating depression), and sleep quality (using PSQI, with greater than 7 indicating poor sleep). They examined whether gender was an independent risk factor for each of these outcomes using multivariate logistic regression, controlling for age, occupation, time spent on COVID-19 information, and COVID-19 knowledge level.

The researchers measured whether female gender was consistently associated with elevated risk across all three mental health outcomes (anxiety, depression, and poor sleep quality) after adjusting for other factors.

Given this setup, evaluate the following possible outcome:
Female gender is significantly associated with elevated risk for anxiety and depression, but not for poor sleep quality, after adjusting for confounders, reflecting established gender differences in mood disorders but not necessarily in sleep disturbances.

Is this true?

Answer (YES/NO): NO